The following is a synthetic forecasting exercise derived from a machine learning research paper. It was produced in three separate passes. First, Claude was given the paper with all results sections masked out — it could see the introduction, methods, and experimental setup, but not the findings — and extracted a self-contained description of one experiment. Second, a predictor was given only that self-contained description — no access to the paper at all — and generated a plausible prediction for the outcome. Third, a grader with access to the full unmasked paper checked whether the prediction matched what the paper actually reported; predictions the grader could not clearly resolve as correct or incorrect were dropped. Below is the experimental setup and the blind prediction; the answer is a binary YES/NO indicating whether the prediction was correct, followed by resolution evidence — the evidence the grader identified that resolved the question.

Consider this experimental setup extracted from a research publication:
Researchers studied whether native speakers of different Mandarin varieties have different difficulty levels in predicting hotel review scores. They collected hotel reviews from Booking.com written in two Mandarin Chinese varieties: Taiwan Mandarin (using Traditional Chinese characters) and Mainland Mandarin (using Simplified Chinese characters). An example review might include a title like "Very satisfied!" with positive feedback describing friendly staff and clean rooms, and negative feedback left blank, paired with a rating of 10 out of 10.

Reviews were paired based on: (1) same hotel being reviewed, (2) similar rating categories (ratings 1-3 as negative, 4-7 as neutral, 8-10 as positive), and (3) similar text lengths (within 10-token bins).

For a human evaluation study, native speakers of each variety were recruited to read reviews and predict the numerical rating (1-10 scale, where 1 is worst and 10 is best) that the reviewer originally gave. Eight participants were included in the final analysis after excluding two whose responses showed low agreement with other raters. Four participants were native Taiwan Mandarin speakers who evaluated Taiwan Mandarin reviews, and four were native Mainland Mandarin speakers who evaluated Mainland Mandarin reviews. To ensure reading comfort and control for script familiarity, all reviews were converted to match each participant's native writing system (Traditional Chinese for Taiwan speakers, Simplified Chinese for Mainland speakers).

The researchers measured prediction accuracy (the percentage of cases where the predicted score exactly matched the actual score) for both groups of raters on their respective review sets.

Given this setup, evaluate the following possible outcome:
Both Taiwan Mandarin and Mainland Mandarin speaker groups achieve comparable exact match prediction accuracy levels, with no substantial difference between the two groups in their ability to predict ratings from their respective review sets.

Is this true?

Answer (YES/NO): NO